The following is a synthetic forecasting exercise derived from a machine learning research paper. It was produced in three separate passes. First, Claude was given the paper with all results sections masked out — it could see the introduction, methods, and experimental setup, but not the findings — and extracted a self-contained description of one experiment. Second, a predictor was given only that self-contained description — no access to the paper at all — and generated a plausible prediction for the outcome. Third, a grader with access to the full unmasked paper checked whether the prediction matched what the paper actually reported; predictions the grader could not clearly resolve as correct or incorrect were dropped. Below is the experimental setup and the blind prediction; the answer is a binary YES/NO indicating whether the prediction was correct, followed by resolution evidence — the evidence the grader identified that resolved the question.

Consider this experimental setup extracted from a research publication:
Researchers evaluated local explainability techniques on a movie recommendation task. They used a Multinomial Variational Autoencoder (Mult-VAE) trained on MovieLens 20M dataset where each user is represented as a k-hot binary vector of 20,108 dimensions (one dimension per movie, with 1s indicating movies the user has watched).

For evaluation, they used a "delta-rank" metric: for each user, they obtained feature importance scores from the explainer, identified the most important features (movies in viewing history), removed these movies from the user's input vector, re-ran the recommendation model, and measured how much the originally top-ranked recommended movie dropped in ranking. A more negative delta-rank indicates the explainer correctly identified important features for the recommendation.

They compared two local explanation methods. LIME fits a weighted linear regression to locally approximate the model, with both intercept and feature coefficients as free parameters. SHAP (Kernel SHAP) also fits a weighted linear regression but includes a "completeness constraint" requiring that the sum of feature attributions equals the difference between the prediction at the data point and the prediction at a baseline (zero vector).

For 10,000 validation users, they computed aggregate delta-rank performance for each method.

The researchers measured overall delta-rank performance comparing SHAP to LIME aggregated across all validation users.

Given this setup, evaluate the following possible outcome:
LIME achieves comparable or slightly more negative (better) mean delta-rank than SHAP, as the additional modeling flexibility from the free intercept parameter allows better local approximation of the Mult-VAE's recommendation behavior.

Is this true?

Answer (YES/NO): NO